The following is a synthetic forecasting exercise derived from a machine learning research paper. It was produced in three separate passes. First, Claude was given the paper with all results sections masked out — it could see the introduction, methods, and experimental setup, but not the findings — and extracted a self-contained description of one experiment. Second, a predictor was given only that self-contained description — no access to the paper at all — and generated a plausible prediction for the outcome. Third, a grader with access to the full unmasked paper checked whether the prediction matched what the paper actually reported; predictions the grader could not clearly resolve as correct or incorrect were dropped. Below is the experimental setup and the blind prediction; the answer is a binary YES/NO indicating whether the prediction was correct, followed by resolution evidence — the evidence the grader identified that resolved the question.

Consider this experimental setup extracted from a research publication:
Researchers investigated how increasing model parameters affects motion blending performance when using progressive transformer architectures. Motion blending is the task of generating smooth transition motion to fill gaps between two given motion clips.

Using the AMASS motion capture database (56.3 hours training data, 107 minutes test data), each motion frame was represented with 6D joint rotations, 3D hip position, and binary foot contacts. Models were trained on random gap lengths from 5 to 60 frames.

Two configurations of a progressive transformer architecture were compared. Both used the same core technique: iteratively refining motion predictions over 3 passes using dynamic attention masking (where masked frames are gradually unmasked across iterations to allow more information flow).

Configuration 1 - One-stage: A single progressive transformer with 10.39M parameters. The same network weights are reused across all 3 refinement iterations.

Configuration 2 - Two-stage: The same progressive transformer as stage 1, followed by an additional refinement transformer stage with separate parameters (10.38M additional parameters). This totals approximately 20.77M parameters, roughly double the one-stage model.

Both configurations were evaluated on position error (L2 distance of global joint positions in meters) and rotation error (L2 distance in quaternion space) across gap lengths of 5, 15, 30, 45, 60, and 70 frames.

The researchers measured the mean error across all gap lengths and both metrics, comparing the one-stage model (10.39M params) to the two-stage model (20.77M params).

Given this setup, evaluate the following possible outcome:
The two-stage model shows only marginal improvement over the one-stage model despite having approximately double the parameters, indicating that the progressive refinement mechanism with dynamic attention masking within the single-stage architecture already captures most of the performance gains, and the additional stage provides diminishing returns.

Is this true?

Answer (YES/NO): NO